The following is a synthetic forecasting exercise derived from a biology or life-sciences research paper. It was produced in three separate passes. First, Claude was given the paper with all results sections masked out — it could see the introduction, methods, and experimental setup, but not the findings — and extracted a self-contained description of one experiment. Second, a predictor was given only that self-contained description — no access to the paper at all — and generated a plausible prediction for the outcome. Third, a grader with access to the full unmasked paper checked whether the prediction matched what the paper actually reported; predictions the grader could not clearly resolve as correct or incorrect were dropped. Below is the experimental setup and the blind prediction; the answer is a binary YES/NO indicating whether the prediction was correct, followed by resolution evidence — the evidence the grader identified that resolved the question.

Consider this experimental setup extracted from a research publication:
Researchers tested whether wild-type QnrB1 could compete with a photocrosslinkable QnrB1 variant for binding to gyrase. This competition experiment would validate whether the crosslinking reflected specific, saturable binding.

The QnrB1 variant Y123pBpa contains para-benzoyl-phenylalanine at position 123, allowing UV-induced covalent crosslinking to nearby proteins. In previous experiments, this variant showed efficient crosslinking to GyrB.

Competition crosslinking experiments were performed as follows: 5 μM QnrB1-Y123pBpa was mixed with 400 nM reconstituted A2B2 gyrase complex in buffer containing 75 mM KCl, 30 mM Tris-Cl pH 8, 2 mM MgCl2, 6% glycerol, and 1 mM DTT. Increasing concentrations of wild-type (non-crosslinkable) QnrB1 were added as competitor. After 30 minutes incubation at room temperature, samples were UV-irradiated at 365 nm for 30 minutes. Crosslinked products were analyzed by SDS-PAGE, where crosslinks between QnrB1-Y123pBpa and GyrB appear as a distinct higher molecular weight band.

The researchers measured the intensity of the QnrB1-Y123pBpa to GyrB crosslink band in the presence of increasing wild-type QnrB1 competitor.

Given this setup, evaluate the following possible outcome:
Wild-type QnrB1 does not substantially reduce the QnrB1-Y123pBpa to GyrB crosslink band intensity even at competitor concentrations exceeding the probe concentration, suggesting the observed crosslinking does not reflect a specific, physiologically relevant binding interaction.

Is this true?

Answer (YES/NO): NO